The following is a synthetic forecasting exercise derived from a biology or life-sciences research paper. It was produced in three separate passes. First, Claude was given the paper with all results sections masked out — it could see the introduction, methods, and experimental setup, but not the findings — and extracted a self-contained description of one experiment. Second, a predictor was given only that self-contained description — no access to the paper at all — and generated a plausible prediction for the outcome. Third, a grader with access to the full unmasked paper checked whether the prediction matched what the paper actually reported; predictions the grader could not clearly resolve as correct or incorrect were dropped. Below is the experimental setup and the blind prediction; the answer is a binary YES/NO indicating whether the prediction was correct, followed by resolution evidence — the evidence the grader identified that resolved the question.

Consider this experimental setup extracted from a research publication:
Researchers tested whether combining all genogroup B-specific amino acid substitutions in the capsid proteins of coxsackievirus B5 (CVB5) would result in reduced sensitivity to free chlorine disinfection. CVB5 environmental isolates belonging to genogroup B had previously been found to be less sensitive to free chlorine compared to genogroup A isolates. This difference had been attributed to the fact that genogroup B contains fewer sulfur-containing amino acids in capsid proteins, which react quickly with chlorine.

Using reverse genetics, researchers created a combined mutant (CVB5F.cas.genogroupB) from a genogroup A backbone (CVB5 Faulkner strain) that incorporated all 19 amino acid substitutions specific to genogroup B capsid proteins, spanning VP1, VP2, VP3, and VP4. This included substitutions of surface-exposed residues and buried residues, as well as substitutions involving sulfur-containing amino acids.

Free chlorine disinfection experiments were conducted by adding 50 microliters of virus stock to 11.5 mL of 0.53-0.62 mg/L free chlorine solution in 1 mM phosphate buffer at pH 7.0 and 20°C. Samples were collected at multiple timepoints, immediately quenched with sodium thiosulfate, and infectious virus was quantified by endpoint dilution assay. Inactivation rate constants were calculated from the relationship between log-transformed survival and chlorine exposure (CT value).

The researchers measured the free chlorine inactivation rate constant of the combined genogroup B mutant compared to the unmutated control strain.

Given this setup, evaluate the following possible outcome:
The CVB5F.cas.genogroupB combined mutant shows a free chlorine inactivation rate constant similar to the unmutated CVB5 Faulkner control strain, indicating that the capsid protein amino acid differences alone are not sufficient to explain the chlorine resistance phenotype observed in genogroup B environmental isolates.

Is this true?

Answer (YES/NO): YES